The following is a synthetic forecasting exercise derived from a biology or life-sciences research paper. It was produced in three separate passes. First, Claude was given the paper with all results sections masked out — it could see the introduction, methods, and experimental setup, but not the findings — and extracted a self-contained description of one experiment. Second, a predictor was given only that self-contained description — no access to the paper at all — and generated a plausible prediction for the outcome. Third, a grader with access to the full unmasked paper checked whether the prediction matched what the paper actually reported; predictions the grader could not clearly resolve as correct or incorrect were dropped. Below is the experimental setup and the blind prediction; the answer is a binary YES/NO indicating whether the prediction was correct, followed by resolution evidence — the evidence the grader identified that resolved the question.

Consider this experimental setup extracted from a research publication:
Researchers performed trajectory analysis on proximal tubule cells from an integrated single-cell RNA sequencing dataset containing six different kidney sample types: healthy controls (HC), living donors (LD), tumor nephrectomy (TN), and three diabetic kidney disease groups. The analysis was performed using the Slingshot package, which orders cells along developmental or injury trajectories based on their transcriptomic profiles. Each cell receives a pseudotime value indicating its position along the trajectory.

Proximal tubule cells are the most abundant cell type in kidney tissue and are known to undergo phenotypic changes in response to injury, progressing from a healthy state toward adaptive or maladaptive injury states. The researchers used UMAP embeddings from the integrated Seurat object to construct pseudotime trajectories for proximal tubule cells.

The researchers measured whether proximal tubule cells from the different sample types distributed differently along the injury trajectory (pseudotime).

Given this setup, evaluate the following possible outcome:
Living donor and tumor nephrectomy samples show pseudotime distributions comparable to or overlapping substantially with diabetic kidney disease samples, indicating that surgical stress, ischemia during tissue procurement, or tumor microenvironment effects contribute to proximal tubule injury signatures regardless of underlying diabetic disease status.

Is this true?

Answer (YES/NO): NO